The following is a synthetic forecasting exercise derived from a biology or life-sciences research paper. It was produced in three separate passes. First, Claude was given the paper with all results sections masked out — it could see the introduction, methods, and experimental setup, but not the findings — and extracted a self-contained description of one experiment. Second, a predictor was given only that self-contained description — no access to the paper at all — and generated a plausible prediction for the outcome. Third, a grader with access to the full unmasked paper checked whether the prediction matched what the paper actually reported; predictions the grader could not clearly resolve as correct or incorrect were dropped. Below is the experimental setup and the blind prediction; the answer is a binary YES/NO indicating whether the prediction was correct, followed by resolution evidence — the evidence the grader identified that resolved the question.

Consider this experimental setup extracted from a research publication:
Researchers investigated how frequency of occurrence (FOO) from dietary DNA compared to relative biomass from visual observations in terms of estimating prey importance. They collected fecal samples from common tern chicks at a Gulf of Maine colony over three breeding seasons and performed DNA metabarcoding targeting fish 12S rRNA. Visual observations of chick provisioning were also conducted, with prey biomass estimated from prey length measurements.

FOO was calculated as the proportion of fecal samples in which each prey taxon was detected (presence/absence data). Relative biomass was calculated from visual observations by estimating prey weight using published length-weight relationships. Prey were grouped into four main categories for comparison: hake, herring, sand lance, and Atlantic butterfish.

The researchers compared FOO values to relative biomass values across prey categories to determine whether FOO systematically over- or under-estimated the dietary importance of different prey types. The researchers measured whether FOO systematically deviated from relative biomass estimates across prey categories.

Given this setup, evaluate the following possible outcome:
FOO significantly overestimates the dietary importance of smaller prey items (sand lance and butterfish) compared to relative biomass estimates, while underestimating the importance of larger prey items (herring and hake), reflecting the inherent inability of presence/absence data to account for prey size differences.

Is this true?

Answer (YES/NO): NO